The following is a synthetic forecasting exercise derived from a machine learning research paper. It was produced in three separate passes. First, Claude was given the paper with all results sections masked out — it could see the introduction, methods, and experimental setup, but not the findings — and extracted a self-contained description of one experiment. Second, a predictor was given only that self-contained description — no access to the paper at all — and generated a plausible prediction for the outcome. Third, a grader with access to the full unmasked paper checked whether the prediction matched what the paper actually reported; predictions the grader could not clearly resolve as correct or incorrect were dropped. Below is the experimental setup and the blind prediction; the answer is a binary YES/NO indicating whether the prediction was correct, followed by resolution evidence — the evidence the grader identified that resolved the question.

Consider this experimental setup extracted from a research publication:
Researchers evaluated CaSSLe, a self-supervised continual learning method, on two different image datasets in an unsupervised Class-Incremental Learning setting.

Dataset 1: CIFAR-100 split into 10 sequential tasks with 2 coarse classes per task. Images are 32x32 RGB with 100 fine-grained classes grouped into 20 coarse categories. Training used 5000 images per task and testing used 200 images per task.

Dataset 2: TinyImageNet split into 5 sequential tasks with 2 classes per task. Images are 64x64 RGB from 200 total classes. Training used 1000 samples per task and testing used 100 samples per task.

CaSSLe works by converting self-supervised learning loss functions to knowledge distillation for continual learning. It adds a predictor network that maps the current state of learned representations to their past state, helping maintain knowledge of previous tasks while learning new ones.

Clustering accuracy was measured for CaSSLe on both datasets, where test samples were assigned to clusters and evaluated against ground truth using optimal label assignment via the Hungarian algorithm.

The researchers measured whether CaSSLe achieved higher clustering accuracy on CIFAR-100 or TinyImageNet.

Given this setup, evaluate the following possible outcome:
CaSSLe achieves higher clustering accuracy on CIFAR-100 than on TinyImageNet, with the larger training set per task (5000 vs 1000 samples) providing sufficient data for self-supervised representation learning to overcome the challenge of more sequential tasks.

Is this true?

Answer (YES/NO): NO